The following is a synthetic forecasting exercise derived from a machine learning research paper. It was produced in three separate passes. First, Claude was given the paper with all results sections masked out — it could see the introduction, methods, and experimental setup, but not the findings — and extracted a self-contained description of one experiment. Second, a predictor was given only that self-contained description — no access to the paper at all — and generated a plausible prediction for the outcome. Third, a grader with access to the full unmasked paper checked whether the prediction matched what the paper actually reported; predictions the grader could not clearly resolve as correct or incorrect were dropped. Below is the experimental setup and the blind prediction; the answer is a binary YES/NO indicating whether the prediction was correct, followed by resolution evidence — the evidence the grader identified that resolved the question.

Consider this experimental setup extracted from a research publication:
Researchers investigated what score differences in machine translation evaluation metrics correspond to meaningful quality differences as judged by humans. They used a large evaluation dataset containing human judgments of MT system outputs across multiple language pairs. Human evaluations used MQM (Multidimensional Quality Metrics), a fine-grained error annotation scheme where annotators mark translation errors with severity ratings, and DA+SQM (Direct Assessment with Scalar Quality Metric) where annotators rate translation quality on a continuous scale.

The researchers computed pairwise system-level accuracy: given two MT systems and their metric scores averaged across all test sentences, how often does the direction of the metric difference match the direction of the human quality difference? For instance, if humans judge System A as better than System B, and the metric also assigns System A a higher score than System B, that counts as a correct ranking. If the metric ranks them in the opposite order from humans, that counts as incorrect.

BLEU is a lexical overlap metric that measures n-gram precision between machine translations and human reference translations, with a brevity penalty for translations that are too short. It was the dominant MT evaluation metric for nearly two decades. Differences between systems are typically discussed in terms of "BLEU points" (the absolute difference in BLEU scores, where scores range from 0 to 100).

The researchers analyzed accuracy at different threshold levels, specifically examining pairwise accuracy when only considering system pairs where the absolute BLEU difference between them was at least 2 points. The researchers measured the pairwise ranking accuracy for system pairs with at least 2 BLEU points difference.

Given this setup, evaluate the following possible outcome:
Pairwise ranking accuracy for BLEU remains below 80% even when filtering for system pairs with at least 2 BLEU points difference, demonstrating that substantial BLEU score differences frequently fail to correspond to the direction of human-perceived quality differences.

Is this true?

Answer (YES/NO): YES